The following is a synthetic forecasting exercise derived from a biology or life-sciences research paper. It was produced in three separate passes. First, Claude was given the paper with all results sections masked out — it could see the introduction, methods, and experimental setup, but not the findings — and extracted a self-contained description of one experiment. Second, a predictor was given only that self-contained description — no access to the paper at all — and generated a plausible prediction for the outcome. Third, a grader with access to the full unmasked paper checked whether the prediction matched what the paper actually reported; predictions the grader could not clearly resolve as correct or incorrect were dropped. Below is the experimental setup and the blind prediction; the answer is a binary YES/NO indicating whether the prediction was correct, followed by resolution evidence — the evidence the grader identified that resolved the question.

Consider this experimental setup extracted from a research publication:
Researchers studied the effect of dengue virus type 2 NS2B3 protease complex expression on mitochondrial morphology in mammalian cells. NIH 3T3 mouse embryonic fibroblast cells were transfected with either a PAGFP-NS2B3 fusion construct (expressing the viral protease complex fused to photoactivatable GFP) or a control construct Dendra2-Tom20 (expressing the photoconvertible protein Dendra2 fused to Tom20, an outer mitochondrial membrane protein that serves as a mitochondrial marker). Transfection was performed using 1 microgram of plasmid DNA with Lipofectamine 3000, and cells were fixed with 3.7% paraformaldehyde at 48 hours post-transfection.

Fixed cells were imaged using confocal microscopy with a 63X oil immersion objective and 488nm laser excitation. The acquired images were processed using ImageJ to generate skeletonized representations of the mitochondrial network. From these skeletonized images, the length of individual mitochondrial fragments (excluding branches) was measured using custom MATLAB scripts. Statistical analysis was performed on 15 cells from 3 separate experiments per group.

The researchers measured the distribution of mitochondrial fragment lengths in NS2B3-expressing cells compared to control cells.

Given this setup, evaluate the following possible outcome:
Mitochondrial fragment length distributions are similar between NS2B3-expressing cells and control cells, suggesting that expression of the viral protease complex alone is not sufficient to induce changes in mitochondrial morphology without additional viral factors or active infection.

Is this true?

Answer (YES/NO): NO